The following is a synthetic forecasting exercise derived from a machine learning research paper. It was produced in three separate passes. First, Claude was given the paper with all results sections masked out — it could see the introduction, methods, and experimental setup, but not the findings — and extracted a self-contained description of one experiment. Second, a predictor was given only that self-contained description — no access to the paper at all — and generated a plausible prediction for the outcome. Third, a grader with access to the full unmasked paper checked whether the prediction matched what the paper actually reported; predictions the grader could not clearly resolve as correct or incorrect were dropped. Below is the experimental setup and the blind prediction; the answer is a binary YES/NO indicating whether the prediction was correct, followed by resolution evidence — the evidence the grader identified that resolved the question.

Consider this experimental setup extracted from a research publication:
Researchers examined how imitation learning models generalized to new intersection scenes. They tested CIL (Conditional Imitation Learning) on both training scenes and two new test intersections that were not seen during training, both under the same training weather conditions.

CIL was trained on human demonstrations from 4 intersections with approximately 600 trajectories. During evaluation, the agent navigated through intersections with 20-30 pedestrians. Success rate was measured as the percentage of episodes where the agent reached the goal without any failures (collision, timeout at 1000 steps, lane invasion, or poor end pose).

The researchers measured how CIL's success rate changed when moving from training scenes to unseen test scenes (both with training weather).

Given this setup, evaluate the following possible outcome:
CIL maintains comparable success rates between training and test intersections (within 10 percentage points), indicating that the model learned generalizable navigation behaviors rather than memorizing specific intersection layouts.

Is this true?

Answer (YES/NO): YES